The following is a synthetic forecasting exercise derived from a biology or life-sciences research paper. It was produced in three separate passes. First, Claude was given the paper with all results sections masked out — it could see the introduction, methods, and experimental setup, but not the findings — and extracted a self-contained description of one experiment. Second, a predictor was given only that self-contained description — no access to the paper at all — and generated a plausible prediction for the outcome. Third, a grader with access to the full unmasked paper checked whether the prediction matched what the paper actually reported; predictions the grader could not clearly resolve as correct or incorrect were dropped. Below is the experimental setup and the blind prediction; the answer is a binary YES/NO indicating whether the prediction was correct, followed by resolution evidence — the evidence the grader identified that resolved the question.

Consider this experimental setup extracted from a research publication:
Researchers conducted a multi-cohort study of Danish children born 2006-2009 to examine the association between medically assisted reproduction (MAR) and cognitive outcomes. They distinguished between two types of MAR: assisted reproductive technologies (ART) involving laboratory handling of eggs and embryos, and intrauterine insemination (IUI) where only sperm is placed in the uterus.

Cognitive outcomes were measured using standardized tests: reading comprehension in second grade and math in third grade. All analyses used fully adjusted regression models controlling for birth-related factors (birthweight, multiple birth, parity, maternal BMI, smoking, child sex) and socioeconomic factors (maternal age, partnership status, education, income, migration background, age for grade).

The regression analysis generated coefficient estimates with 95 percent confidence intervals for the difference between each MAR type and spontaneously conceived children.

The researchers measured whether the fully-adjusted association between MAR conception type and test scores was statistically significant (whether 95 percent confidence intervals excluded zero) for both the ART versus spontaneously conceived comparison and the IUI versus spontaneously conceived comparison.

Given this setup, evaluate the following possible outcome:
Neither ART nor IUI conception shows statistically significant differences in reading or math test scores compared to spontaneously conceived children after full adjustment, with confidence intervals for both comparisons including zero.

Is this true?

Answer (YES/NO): NO